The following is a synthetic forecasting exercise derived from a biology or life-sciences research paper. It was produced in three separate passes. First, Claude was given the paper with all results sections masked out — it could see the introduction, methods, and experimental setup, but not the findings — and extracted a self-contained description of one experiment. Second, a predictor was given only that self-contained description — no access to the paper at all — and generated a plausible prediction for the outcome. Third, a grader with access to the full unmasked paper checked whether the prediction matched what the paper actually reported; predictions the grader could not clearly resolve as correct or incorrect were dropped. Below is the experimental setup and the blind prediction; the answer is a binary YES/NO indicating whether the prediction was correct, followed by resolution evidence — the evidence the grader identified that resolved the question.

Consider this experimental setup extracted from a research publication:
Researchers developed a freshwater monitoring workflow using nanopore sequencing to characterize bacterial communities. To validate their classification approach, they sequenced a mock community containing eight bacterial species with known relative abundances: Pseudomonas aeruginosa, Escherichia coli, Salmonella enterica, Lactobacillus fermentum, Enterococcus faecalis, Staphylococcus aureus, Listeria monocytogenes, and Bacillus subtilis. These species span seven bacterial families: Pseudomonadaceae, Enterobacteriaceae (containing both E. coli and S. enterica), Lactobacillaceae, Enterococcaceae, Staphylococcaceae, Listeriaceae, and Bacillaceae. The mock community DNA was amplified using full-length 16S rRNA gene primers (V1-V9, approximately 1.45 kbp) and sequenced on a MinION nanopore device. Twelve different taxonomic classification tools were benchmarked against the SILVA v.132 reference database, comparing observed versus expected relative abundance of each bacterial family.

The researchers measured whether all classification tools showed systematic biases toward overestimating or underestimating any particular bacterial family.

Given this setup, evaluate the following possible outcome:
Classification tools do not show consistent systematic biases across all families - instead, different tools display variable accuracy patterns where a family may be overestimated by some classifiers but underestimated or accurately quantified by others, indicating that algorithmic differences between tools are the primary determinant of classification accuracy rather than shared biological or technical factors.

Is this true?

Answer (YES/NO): NO